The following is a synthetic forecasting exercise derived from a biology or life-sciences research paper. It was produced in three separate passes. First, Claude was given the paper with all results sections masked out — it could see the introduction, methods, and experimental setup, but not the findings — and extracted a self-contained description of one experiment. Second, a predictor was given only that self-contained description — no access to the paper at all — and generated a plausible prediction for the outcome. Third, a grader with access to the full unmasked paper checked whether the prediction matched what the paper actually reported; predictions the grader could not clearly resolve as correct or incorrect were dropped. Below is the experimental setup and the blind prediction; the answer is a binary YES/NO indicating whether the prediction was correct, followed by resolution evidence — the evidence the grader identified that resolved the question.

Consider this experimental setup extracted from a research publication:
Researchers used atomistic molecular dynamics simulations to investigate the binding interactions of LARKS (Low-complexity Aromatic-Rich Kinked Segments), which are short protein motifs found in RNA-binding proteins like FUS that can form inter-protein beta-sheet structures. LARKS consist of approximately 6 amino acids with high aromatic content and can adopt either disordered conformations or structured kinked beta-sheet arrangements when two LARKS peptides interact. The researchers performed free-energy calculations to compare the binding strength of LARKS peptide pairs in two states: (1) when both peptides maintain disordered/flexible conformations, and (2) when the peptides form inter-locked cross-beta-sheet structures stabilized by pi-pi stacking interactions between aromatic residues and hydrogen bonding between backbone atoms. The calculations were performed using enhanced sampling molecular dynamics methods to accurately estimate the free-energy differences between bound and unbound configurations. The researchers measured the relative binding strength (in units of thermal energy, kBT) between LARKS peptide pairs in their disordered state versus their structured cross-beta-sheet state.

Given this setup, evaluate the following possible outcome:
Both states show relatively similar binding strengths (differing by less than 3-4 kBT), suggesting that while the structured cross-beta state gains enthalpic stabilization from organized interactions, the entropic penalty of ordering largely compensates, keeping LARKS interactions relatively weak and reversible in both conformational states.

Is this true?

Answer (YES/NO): NO